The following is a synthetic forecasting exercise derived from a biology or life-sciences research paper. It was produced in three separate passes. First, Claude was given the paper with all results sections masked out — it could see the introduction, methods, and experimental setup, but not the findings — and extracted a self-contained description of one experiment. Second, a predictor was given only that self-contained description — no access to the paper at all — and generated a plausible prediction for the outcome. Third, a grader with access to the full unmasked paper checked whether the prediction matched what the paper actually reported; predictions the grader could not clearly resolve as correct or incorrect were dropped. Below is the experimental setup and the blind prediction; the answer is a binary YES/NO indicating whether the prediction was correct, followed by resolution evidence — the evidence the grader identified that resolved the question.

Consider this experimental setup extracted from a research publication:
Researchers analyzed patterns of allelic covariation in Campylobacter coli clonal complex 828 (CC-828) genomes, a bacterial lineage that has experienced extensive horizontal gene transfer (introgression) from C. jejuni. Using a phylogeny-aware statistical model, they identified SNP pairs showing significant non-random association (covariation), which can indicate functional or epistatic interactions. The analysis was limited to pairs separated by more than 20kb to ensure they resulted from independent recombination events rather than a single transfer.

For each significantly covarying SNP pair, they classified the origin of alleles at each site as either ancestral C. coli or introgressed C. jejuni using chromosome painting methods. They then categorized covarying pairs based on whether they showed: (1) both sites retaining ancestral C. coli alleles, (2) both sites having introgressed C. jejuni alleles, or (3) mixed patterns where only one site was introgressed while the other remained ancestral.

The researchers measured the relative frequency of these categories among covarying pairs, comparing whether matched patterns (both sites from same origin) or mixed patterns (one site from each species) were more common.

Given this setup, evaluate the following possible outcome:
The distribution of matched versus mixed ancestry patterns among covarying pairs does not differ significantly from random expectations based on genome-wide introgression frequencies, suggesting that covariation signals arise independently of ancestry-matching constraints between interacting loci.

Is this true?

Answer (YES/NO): NO